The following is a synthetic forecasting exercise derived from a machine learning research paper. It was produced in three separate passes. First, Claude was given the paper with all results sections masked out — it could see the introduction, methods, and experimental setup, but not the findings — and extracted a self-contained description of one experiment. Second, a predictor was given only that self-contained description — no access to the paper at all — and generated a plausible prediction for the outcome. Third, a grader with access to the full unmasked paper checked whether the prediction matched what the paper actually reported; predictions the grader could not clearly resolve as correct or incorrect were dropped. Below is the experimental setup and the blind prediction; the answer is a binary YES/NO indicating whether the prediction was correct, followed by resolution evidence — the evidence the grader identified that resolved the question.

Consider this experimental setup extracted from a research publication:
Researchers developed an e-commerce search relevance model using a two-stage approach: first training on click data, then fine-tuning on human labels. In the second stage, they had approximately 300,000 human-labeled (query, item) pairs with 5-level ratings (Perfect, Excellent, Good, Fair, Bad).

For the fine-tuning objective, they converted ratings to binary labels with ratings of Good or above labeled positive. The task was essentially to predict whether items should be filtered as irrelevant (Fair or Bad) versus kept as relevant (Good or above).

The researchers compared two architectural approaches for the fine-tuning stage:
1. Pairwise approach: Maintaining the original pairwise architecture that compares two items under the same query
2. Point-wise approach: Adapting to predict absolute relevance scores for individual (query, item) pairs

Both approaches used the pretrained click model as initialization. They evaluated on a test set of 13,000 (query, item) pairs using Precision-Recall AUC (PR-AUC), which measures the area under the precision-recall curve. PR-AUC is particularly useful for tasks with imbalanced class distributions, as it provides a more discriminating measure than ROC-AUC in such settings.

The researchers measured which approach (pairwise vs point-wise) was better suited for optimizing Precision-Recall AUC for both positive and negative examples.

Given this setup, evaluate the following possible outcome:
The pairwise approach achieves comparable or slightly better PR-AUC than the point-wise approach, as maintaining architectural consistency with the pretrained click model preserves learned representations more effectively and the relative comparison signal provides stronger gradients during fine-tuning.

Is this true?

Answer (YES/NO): NO